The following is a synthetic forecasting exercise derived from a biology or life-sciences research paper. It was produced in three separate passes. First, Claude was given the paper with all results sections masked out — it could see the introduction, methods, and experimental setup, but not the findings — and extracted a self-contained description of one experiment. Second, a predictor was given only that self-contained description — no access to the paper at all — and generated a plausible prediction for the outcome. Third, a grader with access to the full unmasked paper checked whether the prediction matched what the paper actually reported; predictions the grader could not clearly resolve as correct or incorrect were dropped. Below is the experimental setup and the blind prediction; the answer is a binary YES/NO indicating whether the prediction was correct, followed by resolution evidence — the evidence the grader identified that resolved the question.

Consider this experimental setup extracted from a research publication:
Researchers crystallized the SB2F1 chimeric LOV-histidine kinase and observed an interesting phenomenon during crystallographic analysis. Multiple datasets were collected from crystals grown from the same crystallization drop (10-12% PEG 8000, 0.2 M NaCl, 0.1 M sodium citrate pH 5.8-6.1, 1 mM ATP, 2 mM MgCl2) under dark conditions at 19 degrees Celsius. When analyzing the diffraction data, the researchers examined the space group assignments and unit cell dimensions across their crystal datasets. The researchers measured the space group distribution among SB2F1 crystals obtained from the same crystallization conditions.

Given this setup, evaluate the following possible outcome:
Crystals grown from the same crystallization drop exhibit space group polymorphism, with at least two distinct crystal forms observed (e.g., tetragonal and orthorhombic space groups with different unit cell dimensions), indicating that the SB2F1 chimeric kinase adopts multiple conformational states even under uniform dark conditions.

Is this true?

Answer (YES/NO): NO